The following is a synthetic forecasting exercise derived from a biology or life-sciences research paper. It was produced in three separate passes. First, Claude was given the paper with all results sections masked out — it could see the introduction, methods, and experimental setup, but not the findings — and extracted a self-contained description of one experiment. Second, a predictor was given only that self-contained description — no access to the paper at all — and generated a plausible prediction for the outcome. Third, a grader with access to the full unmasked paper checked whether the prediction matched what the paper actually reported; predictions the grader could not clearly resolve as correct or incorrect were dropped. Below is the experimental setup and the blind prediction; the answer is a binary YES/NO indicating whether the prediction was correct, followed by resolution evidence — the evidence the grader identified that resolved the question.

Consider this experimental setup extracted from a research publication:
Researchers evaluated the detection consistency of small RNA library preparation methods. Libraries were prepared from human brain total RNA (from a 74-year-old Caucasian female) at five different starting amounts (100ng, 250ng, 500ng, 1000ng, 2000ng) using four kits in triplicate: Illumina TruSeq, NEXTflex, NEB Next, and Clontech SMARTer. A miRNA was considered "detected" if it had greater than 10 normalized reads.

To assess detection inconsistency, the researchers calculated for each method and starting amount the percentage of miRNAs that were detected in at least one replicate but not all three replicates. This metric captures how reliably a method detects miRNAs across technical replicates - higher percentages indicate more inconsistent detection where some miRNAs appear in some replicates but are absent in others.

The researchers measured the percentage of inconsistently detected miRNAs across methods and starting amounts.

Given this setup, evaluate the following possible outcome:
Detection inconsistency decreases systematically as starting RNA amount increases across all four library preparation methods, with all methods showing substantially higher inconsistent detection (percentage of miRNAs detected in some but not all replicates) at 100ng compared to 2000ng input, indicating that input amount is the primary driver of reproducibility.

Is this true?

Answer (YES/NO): NO